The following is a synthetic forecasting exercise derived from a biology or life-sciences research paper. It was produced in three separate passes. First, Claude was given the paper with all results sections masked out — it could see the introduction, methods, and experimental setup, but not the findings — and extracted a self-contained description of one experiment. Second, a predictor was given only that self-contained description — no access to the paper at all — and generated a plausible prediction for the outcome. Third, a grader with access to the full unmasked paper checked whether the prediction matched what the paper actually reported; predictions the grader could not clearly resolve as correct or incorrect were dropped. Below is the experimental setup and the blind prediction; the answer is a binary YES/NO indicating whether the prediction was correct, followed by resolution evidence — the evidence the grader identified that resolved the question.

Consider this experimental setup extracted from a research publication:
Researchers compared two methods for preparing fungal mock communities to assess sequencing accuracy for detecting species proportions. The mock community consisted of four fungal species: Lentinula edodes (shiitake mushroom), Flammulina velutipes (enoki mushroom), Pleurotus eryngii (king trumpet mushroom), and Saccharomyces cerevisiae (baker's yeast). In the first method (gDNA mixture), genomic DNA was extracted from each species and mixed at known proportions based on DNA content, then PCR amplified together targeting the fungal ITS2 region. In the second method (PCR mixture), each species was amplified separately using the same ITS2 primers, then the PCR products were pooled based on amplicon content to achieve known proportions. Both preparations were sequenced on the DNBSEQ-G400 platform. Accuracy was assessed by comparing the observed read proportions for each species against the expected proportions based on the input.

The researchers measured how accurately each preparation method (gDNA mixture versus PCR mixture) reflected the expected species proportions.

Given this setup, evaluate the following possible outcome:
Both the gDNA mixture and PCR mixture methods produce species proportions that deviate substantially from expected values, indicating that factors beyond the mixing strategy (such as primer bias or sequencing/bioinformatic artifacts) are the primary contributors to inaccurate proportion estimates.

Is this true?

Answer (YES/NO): NO